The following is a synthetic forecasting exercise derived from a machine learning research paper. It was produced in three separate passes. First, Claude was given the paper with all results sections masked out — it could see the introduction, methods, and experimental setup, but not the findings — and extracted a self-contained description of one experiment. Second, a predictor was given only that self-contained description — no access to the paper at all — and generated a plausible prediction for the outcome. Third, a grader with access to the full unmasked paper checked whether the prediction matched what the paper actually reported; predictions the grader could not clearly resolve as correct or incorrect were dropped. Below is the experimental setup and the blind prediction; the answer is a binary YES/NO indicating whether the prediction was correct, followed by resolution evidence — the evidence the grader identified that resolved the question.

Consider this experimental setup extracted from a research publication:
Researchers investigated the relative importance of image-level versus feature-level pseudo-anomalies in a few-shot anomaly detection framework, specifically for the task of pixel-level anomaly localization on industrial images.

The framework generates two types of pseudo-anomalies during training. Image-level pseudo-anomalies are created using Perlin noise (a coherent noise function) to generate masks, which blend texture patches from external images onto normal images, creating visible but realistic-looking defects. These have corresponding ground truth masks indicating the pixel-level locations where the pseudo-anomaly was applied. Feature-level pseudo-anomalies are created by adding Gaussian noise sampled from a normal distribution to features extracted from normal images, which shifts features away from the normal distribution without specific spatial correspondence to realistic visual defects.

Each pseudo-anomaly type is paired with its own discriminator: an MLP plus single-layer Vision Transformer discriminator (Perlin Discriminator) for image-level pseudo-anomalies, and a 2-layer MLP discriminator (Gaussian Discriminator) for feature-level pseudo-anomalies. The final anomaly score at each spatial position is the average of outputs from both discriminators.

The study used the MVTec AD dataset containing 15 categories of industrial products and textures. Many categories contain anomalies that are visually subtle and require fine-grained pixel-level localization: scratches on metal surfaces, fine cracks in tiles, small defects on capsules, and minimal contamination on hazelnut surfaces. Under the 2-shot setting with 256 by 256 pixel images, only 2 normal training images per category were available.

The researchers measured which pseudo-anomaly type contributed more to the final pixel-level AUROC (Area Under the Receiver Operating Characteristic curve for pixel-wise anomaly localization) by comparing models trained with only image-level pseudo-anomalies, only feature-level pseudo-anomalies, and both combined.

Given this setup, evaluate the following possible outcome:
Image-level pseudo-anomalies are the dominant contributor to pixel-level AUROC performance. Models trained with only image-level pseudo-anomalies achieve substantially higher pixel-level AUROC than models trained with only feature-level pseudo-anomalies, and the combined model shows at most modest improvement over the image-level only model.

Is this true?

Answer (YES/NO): NO